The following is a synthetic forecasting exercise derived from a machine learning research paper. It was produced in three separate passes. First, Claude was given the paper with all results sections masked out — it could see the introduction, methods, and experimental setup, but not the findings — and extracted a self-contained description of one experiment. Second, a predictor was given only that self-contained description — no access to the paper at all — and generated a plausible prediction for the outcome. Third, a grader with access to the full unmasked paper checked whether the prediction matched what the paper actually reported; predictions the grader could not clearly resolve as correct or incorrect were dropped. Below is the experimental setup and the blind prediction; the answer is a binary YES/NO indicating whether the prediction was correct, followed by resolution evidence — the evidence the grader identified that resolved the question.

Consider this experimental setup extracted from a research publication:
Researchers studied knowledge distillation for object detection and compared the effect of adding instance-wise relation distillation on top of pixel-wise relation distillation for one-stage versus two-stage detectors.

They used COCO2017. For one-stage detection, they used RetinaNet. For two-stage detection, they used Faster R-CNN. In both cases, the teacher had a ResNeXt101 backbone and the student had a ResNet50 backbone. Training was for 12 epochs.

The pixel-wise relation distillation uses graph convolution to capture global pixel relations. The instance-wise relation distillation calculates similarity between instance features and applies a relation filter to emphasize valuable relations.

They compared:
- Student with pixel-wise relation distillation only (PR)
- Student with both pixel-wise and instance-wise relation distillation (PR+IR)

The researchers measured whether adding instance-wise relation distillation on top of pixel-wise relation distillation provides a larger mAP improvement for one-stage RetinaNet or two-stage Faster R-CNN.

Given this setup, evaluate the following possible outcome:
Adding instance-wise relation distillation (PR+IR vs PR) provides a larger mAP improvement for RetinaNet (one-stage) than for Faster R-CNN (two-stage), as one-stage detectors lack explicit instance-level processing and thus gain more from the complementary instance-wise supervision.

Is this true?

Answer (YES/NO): YES